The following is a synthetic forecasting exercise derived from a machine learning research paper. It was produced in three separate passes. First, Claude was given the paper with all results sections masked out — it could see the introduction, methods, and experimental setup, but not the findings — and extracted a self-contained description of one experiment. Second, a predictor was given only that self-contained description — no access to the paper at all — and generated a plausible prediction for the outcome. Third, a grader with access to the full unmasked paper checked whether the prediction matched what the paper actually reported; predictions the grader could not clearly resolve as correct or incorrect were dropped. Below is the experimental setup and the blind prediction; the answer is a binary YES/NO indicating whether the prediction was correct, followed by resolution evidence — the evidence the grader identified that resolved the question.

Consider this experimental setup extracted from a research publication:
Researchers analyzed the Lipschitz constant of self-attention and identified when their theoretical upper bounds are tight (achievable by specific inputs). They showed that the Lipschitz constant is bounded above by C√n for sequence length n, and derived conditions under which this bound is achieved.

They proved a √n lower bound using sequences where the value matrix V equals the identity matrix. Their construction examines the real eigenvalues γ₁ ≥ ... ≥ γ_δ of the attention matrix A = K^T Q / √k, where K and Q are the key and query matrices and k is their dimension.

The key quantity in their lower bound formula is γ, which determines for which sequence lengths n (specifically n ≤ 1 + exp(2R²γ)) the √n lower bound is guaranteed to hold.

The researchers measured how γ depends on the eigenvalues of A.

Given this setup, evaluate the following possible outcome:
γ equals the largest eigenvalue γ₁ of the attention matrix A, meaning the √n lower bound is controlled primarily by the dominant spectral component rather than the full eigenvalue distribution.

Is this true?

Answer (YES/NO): NO